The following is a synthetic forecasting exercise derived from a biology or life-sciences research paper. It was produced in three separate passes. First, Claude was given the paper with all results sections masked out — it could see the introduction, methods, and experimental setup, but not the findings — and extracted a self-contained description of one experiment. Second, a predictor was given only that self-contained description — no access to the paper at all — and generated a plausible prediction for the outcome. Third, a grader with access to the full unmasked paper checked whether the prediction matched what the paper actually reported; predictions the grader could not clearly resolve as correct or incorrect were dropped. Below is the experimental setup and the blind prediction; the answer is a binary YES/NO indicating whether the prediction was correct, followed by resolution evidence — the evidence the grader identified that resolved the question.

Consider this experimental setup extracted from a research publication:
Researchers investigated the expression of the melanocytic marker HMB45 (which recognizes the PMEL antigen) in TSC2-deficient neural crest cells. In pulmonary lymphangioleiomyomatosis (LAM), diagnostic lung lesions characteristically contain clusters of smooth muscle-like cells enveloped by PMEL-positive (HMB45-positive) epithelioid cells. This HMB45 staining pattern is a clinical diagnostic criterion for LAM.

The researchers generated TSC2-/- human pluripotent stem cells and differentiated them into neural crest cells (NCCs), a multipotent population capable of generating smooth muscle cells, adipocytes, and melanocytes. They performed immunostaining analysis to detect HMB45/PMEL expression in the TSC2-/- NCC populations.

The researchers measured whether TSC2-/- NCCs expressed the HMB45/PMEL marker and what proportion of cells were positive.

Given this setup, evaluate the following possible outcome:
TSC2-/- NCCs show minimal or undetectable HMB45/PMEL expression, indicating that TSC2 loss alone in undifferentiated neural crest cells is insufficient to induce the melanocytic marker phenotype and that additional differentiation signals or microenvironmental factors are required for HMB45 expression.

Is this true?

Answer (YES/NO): NO